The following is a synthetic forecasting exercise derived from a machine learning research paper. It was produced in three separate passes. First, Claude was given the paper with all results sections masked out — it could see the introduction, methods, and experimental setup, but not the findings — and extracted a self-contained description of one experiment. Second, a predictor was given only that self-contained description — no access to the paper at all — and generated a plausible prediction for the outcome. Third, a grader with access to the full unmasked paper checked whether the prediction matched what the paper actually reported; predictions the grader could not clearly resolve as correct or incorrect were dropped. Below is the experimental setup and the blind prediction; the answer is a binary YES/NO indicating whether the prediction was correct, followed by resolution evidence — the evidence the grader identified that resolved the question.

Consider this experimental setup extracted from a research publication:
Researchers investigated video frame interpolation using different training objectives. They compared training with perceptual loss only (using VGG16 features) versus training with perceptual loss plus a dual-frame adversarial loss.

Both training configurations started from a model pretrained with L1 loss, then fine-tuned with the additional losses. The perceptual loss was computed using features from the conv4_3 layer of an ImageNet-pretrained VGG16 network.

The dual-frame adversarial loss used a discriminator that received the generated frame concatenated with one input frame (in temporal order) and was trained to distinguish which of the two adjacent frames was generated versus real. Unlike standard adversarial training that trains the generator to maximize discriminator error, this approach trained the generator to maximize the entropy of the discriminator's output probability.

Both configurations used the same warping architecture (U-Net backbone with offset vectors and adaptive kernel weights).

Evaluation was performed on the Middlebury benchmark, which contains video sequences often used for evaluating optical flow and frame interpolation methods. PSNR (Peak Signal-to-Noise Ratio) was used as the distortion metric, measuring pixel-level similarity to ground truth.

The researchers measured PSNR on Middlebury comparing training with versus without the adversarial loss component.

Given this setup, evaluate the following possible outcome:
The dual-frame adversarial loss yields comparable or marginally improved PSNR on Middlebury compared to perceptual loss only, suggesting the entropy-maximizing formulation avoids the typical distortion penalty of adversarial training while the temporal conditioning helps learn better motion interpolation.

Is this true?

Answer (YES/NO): YES